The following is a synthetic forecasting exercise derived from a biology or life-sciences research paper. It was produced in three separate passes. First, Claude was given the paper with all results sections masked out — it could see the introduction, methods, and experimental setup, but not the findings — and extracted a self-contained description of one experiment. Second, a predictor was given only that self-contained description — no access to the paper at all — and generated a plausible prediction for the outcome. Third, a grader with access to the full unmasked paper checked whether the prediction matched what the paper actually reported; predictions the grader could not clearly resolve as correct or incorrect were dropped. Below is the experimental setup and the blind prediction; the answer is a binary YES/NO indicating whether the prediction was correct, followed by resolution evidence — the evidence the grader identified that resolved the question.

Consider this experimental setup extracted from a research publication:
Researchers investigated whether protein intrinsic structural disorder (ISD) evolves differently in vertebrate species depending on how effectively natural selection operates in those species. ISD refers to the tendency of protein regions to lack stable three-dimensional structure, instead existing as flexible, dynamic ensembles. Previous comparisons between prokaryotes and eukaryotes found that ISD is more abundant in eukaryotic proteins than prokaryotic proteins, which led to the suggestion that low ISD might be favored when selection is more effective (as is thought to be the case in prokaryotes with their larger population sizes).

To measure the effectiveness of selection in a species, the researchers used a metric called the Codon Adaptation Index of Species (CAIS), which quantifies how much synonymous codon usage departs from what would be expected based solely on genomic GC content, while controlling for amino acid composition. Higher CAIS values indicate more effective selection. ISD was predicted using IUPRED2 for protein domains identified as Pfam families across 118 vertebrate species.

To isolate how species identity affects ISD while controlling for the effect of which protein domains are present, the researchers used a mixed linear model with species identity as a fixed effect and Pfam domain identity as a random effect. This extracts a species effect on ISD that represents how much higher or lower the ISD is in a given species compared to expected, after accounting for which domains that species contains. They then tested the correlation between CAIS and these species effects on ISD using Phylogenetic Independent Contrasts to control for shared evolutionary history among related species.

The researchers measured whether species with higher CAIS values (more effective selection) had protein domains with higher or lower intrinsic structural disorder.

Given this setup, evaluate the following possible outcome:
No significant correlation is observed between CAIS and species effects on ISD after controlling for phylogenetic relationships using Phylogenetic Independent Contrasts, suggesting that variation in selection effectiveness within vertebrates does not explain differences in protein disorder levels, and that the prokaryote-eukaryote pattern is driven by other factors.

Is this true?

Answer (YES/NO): NO